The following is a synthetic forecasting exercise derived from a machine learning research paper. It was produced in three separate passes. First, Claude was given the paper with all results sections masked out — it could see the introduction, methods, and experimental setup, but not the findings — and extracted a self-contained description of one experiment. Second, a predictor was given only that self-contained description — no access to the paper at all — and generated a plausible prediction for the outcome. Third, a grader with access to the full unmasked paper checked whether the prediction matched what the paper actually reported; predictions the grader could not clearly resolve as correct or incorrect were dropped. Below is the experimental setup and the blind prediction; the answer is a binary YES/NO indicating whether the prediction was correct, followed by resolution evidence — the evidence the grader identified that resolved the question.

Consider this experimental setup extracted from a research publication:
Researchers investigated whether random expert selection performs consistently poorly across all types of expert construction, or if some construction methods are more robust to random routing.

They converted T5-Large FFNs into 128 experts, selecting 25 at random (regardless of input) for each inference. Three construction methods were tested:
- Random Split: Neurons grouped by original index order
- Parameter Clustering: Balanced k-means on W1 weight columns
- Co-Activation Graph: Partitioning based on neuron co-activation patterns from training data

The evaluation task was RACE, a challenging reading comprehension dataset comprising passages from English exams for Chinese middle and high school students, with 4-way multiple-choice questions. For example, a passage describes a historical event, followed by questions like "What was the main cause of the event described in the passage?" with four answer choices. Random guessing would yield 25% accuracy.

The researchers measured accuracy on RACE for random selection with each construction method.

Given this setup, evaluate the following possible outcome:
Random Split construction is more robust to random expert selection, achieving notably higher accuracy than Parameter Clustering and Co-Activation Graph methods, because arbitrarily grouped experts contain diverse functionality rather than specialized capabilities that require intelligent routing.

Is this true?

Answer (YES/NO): NO